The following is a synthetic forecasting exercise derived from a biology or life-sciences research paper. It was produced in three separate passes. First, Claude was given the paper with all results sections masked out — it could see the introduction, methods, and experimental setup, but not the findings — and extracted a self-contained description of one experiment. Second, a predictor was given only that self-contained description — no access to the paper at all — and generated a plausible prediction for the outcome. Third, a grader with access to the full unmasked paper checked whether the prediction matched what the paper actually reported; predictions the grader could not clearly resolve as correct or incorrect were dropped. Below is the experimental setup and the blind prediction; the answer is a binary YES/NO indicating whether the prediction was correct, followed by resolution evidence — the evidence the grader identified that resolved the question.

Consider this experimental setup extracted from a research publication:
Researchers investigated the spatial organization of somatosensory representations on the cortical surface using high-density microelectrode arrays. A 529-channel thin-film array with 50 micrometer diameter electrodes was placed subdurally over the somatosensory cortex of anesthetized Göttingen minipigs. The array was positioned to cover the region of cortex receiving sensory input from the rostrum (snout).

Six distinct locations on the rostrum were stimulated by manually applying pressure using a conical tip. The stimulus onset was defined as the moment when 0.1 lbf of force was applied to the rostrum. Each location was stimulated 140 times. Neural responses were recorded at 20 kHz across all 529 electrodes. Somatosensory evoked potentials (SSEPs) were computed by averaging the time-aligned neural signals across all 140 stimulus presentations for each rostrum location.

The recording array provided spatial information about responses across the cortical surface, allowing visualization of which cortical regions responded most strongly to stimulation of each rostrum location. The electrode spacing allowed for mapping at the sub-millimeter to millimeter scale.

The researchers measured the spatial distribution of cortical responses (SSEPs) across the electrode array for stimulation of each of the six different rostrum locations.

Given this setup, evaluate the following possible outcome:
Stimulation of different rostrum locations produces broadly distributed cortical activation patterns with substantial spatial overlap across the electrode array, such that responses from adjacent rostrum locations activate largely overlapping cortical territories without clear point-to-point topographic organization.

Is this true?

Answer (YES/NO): NO